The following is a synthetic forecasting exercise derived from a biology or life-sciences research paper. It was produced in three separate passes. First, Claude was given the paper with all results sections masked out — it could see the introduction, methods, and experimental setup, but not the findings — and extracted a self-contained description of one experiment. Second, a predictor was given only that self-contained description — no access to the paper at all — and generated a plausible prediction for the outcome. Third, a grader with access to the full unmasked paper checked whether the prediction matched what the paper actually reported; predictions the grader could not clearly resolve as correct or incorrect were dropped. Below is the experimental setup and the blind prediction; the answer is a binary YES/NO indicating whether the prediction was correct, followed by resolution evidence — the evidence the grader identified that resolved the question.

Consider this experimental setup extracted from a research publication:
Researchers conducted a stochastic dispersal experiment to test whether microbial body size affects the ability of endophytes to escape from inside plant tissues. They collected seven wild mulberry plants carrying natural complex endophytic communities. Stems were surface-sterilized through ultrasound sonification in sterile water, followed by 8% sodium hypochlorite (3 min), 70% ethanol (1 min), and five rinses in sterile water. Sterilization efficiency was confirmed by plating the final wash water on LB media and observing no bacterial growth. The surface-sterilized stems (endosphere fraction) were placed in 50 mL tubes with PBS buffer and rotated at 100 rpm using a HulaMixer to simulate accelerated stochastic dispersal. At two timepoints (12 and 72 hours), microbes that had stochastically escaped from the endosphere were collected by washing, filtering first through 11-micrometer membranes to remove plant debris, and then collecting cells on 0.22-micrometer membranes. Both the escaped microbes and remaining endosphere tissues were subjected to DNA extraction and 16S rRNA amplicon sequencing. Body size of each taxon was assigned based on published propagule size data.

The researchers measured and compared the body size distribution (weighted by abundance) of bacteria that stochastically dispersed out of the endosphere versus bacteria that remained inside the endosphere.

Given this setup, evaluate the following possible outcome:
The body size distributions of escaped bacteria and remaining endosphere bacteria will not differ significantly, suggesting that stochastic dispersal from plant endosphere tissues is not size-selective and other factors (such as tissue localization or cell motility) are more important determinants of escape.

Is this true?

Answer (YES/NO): NO